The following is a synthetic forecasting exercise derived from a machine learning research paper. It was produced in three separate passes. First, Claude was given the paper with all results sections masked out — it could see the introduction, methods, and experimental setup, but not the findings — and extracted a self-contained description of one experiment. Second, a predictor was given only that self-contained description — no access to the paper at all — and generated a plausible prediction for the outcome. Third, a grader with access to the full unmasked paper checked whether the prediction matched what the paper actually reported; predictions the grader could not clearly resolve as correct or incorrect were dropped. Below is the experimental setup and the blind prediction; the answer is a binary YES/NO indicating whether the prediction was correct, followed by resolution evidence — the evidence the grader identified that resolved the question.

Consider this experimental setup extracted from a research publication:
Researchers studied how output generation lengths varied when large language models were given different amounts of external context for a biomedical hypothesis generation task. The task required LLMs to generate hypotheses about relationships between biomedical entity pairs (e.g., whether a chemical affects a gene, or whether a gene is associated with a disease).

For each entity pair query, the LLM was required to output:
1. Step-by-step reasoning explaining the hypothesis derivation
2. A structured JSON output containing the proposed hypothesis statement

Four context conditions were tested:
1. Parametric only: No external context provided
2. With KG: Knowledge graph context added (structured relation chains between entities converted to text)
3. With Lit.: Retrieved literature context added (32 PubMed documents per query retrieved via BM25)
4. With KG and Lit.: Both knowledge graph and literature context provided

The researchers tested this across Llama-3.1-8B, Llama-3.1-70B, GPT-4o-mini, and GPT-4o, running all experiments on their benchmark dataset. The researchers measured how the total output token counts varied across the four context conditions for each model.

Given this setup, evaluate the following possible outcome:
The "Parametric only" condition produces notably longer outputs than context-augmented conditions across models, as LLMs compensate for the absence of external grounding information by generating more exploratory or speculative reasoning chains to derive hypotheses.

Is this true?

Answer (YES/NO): NO